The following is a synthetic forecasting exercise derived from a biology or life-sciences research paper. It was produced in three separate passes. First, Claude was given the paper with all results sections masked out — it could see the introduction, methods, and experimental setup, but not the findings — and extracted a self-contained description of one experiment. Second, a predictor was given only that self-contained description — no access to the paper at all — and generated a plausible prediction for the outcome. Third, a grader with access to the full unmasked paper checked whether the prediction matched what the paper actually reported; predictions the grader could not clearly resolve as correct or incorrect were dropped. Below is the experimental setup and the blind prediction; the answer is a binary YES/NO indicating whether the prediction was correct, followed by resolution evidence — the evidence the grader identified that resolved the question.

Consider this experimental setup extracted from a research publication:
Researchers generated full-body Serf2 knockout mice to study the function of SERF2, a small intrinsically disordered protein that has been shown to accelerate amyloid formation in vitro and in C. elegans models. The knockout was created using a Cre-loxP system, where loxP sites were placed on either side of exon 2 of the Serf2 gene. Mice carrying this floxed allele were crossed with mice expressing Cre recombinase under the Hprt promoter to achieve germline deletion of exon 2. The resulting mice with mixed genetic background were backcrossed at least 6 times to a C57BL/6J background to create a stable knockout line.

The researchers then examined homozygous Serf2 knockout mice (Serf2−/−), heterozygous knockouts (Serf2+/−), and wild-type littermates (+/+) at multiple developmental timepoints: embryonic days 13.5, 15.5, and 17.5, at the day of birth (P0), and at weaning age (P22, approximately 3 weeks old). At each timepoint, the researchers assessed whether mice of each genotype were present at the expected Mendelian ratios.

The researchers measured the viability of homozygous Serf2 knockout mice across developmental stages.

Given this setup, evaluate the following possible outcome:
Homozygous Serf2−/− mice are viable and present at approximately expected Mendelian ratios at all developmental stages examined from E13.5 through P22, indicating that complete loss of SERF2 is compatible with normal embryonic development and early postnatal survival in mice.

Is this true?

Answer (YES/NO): NO